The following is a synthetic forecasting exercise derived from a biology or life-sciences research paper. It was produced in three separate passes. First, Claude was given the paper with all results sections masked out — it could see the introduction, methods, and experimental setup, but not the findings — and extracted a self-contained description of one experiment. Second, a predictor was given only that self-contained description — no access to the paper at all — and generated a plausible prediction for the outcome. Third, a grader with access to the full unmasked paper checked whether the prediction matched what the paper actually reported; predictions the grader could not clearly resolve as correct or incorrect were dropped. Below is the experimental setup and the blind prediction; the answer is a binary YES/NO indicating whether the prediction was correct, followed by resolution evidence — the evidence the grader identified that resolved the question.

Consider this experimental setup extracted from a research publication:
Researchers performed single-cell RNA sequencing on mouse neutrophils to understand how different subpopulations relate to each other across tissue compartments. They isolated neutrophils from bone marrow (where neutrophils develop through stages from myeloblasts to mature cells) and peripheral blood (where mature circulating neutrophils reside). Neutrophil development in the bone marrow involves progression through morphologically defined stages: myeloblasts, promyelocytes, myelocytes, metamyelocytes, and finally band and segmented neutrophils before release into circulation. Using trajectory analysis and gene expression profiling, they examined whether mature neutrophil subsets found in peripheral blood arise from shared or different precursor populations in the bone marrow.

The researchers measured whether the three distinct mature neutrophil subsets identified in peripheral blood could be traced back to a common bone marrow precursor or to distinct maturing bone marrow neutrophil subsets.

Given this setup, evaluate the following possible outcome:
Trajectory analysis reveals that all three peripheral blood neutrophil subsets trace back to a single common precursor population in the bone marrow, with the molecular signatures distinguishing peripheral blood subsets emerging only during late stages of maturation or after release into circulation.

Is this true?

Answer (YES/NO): NO